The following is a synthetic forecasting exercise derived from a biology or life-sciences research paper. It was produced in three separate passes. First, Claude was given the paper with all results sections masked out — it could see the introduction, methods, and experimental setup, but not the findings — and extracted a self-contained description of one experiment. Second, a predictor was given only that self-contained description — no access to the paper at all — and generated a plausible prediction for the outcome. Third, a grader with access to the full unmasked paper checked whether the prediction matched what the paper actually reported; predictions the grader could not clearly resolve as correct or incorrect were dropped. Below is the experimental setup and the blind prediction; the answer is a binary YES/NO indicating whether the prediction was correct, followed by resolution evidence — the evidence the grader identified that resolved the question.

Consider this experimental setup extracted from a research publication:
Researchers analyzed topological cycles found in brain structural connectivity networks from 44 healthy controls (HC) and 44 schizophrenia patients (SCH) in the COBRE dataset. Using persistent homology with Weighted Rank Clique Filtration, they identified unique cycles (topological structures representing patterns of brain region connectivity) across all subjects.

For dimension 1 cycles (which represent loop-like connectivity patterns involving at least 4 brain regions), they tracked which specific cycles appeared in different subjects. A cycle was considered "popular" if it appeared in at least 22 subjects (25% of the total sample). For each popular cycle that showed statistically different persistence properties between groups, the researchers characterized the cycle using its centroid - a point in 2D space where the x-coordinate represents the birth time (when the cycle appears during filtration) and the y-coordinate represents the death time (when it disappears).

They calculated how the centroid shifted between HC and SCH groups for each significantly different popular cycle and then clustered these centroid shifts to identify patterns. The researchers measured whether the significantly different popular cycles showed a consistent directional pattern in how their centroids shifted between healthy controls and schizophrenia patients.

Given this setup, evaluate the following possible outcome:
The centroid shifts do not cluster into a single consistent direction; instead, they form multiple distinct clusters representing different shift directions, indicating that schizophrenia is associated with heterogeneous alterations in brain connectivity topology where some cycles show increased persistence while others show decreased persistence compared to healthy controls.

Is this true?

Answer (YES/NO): YES